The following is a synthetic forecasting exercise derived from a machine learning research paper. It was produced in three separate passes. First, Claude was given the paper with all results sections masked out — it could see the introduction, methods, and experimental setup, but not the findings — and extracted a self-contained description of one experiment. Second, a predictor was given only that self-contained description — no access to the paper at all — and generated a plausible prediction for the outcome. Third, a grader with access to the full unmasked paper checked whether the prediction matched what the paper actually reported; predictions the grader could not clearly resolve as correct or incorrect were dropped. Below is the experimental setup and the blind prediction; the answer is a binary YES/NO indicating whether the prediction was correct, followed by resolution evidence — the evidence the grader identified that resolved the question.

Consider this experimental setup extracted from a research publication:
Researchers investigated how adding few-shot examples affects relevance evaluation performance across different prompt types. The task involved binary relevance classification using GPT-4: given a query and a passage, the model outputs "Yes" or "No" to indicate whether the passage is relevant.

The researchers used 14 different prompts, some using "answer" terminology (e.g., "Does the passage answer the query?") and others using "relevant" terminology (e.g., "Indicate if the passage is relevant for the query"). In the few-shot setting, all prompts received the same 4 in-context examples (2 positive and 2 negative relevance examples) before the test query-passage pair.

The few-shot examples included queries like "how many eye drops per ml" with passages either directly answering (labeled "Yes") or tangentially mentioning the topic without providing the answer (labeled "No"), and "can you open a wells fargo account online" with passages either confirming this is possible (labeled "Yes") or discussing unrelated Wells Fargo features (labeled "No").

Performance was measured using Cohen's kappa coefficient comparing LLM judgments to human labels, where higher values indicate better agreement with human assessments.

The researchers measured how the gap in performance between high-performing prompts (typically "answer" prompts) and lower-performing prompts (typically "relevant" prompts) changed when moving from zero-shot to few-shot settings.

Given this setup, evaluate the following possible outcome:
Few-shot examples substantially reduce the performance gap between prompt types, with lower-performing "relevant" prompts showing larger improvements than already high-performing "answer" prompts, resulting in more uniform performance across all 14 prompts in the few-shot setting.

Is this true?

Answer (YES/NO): YES